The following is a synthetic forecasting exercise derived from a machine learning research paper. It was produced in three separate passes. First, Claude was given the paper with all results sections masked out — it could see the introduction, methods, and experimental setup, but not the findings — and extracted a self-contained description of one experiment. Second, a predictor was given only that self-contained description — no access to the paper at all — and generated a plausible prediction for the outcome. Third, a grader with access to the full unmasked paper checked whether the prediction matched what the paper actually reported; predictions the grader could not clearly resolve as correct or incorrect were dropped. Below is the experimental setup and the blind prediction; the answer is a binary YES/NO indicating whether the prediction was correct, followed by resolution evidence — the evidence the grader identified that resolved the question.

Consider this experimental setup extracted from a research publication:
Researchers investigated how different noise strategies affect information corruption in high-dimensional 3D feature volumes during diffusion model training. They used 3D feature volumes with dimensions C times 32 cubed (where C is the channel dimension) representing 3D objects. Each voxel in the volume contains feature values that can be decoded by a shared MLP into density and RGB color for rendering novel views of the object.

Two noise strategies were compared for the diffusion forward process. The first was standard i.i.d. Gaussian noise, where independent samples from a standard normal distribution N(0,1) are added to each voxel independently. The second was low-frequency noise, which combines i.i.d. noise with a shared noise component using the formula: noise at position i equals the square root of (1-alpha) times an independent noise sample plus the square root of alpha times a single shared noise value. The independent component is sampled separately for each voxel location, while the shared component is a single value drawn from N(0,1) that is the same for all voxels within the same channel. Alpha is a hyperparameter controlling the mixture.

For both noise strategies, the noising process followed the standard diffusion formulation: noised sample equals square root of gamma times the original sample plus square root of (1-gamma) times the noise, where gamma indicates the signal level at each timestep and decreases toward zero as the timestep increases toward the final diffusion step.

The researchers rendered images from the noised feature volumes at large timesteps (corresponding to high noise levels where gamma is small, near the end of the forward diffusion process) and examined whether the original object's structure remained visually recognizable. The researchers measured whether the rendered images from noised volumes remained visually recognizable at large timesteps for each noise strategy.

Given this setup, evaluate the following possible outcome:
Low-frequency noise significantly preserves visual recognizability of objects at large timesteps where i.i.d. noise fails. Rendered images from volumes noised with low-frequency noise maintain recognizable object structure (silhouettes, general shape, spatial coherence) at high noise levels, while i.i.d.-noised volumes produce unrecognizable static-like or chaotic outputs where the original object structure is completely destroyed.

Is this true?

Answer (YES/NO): NO